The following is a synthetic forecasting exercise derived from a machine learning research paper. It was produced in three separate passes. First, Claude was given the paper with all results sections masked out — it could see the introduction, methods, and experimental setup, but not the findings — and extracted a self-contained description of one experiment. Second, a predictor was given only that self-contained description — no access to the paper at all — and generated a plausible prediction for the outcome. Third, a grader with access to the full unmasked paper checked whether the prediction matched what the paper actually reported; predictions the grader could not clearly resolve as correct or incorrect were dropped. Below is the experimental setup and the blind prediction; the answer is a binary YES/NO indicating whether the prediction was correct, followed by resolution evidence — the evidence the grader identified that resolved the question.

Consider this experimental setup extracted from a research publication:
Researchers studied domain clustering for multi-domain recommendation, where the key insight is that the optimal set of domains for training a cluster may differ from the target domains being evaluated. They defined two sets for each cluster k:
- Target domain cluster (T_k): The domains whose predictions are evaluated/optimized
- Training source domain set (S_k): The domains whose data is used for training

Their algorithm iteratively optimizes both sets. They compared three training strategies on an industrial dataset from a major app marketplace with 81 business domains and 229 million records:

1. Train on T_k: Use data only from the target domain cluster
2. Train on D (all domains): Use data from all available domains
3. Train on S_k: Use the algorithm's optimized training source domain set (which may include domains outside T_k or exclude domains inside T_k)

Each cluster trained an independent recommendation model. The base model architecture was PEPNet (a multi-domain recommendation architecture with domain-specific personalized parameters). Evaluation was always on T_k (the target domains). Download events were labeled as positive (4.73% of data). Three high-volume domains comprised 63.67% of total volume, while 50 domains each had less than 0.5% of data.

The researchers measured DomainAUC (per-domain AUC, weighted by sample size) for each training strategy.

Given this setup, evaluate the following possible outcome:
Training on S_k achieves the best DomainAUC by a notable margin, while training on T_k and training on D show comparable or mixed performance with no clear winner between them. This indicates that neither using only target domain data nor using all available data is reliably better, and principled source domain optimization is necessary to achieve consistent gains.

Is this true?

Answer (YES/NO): NO